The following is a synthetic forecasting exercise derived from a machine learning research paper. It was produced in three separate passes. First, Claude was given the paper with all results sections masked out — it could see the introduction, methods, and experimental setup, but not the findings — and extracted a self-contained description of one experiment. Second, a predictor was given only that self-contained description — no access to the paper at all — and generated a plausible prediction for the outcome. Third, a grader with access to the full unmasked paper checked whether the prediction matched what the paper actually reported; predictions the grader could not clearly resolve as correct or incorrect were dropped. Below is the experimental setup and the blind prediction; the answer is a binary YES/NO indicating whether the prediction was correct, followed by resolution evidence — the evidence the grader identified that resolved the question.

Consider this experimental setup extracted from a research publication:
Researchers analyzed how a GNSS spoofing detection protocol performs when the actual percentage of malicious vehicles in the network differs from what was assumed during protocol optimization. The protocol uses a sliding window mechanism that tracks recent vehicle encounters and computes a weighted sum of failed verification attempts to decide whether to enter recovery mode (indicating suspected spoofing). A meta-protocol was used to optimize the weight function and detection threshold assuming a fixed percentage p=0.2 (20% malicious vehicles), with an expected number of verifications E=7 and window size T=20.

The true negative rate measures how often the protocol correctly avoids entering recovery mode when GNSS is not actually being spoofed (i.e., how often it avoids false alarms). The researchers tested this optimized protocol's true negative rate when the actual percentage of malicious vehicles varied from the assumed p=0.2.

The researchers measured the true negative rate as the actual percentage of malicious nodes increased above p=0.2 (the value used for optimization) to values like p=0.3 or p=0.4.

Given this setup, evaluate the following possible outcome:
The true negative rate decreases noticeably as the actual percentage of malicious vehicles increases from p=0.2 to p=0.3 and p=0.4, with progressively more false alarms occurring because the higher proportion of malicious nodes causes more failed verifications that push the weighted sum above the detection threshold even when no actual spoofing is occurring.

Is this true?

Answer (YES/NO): YES